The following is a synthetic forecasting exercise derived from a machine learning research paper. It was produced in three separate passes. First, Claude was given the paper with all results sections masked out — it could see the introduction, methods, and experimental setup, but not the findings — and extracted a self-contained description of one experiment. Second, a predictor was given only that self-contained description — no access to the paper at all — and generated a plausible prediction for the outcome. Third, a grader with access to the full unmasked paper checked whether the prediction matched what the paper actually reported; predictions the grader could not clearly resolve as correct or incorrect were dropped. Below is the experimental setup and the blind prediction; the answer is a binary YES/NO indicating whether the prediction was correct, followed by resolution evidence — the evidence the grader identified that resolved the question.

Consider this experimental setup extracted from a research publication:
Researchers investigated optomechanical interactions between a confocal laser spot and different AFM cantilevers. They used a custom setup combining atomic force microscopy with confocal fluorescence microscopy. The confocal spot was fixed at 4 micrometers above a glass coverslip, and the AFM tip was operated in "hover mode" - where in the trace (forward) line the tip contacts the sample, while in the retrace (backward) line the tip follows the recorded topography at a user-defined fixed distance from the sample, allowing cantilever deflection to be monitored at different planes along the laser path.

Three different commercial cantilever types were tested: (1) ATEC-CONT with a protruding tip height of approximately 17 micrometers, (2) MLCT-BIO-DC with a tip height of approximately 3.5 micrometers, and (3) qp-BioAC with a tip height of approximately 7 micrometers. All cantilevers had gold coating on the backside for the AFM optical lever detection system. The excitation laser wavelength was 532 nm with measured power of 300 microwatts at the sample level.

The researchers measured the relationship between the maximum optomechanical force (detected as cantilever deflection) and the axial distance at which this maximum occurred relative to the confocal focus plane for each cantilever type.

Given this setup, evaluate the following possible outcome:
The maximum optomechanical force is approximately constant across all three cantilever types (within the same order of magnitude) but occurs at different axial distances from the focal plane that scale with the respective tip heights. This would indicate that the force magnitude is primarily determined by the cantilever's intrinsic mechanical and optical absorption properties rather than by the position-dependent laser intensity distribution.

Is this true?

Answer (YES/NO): NO